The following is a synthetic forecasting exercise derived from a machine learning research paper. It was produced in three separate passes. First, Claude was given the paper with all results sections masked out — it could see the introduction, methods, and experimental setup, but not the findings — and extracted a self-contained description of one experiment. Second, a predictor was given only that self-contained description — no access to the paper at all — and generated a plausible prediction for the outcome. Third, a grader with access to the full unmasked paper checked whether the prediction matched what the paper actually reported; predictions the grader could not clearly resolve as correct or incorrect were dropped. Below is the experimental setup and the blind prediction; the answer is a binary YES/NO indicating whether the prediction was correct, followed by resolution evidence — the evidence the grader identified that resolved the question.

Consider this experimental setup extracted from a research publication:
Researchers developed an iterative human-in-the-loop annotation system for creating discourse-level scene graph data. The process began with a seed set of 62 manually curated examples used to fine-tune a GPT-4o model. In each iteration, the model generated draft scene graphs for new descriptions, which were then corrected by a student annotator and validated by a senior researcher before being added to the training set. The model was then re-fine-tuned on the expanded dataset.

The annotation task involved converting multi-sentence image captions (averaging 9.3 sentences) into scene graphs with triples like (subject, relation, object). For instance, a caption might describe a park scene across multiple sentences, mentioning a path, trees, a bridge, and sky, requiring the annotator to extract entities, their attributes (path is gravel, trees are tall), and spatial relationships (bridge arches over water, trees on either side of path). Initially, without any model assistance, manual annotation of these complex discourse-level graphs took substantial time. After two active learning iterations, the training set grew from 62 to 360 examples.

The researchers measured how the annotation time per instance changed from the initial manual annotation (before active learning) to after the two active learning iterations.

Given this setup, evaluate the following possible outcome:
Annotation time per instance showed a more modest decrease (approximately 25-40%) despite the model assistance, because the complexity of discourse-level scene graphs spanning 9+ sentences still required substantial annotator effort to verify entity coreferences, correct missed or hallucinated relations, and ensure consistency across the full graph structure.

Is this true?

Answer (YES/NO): NO